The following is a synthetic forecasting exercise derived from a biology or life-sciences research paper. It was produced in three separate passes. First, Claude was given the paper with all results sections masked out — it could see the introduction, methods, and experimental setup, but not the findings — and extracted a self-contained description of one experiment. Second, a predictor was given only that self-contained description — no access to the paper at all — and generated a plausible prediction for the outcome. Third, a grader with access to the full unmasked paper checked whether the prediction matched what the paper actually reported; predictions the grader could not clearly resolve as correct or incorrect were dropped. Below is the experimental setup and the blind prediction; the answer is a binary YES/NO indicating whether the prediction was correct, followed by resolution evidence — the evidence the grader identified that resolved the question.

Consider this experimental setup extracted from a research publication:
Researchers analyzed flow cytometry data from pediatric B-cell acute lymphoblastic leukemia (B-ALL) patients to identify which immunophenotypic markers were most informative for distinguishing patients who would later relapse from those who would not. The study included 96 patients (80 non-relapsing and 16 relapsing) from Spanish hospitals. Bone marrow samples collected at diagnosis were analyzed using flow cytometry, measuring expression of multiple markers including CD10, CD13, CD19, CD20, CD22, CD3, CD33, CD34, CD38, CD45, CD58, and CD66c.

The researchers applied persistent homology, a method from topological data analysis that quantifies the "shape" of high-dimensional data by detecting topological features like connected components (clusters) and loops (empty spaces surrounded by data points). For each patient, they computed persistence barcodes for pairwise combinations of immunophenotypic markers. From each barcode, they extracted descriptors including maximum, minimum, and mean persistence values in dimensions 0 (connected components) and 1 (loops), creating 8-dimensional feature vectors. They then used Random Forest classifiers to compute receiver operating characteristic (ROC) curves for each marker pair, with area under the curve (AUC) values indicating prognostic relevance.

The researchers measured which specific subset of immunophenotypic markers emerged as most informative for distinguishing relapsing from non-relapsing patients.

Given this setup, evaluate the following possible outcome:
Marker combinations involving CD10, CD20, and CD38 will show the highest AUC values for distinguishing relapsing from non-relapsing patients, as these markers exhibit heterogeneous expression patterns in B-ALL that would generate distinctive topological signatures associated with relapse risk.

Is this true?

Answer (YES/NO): NO